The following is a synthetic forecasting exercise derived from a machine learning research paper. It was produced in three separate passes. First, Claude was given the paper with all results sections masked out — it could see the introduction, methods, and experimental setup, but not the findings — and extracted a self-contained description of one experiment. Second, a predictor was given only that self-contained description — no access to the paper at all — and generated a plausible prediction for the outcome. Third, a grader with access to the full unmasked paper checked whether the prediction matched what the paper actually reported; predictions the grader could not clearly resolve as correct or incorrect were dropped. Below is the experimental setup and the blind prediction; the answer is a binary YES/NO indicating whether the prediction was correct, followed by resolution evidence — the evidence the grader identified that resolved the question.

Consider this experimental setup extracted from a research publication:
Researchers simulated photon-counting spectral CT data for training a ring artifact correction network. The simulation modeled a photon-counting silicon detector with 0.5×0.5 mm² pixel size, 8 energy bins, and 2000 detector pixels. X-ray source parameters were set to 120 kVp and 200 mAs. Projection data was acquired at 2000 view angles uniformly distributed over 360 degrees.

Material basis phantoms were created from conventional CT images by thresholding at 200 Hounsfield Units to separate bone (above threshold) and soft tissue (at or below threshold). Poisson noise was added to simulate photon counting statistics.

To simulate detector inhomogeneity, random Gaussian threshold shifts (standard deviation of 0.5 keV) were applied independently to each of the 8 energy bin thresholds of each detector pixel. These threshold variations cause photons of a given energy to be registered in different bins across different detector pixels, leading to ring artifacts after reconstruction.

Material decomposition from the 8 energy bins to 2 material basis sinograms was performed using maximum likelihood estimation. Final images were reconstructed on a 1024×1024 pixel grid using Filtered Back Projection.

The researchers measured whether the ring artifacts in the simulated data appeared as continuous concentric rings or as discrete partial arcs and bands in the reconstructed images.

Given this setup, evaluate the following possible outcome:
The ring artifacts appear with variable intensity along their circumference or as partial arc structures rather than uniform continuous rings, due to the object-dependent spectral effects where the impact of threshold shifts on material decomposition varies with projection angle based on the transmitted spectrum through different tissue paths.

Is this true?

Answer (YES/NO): NO